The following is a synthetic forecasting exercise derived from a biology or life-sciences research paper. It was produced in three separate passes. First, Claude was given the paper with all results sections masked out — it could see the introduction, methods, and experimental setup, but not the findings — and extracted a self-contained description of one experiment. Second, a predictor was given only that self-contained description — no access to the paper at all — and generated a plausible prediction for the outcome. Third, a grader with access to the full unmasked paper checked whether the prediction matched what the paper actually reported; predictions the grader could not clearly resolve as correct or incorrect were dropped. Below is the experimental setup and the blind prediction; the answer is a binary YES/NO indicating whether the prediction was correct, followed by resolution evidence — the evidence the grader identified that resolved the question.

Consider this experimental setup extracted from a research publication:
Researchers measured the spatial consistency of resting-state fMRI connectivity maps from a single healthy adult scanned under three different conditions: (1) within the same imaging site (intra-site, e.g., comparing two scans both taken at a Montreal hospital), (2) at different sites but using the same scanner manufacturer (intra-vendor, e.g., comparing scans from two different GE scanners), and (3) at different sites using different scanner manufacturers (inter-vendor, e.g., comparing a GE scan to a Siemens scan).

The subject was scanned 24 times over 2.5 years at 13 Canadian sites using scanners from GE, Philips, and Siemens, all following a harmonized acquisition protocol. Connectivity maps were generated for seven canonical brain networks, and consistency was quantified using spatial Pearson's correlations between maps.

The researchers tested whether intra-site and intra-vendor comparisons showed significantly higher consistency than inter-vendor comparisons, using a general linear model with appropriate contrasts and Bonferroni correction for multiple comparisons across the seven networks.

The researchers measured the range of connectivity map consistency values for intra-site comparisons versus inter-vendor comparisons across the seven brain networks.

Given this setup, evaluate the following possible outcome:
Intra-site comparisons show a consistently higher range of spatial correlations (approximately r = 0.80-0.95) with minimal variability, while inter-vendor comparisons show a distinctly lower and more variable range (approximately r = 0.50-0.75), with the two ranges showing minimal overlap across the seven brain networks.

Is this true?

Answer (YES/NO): NO